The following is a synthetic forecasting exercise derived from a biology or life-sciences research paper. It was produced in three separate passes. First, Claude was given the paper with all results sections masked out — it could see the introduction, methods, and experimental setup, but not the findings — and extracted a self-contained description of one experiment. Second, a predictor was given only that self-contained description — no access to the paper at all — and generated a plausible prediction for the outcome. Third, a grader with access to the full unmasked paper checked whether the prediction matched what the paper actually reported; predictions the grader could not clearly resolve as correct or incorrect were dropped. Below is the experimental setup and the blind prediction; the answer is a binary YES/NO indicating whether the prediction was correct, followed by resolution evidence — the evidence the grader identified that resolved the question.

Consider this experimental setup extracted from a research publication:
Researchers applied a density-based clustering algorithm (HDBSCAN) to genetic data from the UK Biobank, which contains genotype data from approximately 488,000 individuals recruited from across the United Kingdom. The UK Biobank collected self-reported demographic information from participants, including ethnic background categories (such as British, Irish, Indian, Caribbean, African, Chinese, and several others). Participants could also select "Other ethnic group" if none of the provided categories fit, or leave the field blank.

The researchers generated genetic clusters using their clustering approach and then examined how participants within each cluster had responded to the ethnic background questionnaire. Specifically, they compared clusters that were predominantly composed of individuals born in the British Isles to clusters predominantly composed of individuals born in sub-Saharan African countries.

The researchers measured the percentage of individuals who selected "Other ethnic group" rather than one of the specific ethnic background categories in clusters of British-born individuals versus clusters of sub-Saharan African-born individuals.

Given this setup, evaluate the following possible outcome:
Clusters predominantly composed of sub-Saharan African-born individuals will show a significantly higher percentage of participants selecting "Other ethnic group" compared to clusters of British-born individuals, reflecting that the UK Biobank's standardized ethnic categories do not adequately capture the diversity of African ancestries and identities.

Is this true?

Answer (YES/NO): YES